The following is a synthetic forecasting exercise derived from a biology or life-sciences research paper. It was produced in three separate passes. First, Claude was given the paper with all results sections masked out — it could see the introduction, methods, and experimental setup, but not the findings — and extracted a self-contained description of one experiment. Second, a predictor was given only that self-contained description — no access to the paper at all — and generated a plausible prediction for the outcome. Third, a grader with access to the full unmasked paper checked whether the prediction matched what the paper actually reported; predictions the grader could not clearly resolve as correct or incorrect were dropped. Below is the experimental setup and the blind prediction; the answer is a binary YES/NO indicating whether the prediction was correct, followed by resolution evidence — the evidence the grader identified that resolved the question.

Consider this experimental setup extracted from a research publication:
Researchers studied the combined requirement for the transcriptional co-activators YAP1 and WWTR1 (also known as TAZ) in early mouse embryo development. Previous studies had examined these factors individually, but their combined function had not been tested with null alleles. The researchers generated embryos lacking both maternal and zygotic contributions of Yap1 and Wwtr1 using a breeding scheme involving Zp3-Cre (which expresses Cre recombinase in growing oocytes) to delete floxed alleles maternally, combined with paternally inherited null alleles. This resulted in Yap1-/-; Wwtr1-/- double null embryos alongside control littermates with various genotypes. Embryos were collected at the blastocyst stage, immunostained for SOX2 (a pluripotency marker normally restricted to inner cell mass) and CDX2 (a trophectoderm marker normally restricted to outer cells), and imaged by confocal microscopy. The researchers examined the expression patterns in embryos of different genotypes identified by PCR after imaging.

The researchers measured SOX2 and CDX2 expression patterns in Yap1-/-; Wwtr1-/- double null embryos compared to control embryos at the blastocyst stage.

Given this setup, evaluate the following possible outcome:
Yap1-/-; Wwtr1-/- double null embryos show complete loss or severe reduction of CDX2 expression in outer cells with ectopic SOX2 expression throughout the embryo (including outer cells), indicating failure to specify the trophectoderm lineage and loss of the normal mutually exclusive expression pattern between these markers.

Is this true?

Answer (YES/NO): YES